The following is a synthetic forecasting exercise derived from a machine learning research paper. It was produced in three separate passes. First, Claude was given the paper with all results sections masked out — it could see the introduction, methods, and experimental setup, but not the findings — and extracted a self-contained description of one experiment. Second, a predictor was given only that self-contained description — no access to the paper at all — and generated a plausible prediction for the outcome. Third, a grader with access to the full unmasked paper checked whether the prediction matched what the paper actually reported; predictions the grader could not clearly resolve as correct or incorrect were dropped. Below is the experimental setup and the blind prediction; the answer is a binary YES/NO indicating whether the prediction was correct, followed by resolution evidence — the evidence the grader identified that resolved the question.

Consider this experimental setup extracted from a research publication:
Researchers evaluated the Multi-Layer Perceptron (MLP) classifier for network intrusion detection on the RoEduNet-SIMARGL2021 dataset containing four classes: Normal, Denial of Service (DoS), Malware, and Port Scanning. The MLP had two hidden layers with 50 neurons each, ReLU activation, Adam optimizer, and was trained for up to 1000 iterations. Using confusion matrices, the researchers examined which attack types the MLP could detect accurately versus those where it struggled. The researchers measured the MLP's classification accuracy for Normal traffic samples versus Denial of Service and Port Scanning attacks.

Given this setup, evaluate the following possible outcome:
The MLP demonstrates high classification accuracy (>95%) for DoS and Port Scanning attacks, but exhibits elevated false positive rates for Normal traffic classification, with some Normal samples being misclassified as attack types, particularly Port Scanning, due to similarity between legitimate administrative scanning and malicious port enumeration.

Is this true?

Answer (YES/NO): NO